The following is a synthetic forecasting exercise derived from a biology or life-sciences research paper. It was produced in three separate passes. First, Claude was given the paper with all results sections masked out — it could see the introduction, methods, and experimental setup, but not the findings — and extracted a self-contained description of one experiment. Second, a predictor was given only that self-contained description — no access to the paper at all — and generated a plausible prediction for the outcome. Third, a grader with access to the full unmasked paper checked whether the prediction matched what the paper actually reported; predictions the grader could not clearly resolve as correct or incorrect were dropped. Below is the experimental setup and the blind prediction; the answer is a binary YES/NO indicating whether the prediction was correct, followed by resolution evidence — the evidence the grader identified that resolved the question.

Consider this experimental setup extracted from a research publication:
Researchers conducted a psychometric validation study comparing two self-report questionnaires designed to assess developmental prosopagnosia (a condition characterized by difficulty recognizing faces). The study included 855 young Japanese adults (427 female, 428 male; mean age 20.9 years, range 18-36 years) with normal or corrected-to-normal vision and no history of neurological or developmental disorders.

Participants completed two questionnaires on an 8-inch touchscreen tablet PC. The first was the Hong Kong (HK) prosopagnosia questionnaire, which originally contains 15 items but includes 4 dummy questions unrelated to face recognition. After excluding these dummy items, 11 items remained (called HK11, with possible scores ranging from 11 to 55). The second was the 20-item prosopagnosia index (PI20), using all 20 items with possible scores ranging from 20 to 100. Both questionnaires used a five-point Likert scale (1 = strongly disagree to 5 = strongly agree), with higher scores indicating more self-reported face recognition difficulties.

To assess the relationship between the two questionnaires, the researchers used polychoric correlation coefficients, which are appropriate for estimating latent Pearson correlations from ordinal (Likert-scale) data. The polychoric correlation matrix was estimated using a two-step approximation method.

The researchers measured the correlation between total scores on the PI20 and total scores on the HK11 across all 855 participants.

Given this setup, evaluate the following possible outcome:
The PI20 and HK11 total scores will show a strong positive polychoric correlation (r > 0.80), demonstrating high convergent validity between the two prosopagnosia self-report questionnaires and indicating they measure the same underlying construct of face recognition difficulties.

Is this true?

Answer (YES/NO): YES